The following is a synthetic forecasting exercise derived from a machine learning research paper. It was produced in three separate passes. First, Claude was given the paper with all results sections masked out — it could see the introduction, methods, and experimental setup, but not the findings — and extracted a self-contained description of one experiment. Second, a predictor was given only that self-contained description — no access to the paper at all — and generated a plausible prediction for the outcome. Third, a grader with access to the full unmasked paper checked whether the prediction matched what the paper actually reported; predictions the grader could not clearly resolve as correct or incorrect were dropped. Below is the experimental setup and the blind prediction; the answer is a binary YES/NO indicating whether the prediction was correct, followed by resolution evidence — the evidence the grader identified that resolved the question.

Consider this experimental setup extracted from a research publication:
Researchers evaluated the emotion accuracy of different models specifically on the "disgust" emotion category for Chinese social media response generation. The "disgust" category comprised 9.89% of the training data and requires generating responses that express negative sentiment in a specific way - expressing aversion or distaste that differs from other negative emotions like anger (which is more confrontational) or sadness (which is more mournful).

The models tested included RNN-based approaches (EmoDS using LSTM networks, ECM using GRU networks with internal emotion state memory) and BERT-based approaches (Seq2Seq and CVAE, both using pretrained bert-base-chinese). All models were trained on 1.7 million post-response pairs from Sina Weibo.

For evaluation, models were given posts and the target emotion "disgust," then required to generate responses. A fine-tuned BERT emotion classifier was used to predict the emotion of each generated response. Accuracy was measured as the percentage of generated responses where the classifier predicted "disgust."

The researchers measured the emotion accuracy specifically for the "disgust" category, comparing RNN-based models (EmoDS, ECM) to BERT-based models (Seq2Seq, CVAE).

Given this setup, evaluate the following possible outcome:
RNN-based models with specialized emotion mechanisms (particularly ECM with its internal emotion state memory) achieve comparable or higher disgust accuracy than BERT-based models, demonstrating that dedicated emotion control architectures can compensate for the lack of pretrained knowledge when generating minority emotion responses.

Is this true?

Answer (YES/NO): YES